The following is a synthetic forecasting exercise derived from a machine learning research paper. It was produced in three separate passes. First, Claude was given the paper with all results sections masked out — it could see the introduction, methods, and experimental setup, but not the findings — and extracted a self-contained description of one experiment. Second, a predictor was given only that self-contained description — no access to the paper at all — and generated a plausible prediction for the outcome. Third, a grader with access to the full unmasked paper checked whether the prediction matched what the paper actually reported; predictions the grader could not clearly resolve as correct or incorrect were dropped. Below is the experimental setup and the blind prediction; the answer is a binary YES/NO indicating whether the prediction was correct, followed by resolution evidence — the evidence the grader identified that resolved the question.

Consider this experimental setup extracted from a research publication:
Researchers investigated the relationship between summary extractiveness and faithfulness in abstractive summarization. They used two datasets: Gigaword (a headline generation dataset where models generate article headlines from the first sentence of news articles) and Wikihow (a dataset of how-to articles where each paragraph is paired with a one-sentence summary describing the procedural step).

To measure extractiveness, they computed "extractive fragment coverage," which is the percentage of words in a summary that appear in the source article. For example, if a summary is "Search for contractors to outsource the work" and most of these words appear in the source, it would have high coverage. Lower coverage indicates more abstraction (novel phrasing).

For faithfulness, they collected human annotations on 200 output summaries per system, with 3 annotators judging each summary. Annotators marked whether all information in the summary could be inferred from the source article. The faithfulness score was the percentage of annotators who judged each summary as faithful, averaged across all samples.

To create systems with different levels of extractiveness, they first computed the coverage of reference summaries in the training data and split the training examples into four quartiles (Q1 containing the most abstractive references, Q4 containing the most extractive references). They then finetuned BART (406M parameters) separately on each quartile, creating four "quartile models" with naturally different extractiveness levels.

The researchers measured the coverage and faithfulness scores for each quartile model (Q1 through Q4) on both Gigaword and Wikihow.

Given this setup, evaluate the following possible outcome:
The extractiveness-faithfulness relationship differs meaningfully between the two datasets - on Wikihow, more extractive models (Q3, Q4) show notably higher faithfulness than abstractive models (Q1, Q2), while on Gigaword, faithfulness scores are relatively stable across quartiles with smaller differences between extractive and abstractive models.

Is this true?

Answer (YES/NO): NO